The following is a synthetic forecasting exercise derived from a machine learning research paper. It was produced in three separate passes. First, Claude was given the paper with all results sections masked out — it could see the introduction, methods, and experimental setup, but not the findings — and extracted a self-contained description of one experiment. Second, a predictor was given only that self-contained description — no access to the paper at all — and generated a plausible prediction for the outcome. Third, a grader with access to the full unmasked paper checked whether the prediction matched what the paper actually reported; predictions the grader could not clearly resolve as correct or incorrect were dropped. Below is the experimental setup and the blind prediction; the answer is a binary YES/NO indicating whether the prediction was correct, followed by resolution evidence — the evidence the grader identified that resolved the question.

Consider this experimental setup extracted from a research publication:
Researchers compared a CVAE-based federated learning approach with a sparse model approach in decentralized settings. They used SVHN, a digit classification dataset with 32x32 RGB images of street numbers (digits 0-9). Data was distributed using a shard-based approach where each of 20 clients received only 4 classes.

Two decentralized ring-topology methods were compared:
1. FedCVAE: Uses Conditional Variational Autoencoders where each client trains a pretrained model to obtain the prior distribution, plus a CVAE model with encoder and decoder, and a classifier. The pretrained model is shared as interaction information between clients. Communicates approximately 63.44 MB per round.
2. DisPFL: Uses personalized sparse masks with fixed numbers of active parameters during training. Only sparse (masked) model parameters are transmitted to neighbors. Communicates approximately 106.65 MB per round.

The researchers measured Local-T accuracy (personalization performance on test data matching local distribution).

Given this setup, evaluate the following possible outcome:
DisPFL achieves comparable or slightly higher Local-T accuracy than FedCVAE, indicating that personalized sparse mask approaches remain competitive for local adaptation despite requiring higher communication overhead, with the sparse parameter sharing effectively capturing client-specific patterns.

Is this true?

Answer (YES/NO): NO